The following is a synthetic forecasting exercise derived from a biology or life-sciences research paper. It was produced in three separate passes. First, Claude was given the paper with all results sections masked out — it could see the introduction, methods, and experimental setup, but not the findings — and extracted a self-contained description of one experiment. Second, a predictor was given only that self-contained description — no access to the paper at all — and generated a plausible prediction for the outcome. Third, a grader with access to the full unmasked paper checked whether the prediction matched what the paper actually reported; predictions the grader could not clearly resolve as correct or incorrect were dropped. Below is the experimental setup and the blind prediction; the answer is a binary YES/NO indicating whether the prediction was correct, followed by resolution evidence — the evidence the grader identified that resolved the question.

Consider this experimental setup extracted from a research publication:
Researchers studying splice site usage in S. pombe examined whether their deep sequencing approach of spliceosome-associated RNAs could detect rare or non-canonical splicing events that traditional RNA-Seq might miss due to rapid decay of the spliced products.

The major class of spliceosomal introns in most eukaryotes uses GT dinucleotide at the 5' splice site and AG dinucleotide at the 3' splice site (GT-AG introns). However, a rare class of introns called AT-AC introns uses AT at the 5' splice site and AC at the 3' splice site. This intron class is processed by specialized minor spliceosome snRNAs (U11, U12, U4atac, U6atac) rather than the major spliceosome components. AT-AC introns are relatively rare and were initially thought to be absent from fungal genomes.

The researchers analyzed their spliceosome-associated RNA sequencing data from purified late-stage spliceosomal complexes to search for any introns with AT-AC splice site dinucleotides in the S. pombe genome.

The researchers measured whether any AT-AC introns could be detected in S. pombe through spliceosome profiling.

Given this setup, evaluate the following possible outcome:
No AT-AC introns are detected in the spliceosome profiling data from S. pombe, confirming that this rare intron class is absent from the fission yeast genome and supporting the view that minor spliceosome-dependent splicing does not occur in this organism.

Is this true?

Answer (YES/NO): NO